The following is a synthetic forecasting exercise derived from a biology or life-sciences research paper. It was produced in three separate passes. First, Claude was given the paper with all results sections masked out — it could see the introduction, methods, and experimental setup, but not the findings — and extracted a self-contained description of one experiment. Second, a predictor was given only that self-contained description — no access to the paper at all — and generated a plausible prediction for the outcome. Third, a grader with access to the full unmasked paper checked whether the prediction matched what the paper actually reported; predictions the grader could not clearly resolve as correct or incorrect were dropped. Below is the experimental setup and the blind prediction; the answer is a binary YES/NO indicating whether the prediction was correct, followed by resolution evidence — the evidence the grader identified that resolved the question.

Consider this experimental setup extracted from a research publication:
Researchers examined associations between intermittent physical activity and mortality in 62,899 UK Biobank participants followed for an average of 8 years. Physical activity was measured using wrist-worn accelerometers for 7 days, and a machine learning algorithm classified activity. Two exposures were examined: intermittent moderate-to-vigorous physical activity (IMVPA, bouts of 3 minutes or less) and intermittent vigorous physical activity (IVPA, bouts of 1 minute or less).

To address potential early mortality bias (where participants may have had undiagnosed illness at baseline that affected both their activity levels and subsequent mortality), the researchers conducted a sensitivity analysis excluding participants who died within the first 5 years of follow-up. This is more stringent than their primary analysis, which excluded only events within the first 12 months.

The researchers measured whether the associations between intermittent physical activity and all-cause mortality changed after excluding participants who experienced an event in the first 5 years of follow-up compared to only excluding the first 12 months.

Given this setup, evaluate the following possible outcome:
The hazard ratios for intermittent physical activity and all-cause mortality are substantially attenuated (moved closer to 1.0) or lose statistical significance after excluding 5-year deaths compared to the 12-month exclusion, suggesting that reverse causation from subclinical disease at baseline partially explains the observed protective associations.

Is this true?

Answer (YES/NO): NO